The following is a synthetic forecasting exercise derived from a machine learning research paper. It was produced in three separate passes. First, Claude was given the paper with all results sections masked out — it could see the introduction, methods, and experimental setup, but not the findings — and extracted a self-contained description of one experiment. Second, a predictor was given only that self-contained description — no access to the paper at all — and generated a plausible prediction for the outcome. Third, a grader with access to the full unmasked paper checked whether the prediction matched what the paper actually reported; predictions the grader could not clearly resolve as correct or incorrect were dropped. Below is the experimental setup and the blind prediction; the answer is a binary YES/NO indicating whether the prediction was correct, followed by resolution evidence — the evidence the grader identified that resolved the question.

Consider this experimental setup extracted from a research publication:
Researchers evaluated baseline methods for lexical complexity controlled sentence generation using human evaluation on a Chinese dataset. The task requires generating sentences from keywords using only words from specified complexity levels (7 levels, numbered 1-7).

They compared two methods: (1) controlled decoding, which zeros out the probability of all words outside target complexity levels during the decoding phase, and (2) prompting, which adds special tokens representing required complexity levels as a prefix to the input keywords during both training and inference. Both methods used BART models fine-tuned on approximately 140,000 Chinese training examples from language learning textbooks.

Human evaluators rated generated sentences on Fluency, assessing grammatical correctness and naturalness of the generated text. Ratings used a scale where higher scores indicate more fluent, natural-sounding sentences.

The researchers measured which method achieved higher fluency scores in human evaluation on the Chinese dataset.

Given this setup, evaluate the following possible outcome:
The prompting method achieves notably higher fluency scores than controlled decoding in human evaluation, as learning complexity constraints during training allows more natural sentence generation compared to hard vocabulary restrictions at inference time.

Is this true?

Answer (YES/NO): YES